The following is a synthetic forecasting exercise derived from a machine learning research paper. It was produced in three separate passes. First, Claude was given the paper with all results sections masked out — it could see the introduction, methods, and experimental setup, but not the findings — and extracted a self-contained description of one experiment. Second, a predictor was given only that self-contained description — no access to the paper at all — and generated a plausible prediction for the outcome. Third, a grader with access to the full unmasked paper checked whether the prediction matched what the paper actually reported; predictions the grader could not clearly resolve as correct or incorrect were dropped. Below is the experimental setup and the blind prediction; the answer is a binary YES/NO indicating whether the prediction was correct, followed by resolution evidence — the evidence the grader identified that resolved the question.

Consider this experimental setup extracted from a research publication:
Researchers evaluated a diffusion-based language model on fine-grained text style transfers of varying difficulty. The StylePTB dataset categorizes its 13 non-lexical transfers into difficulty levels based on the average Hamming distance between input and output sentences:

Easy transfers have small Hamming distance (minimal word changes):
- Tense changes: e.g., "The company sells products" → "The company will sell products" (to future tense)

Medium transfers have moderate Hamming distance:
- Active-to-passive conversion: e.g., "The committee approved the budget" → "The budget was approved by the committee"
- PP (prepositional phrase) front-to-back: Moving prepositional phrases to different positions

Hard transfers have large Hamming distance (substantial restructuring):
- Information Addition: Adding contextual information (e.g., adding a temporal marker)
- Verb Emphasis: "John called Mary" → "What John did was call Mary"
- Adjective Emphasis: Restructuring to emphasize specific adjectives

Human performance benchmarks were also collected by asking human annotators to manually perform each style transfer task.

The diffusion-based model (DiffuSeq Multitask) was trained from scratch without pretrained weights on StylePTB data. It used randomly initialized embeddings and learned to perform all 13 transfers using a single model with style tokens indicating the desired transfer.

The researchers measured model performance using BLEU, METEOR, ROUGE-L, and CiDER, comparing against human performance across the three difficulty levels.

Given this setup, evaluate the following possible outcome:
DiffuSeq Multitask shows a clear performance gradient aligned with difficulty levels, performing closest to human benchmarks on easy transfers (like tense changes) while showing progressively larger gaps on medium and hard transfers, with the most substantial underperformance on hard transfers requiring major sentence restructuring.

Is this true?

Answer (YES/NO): NO